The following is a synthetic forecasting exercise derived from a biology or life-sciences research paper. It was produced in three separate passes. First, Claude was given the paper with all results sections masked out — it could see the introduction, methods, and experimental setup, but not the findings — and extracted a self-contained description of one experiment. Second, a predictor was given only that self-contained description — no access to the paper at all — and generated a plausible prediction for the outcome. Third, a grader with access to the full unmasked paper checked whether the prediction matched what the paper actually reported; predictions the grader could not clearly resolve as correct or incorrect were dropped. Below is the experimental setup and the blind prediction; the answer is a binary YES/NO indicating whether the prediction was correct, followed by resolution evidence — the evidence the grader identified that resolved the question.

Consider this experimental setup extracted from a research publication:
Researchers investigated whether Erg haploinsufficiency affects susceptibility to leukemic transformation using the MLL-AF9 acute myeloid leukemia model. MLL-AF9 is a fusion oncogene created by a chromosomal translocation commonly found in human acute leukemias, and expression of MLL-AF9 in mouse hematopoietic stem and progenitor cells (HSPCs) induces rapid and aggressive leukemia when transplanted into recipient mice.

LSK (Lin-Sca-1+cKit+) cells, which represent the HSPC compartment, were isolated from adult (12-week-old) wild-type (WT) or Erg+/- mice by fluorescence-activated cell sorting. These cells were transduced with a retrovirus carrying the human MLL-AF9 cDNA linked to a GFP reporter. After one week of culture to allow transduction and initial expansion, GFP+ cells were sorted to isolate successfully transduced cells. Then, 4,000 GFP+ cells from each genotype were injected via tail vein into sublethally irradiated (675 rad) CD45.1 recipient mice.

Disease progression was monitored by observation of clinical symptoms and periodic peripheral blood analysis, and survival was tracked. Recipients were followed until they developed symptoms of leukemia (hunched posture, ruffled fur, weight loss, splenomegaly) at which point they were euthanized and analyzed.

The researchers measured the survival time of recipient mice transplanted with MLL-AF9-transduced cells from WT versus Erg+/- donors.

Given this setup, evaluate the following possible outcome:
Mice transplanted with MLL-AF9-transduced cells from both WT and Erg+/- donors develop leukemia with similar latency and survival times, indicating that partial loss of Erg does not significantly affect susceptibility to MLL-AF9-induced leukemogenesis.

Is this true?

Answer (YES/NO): NO